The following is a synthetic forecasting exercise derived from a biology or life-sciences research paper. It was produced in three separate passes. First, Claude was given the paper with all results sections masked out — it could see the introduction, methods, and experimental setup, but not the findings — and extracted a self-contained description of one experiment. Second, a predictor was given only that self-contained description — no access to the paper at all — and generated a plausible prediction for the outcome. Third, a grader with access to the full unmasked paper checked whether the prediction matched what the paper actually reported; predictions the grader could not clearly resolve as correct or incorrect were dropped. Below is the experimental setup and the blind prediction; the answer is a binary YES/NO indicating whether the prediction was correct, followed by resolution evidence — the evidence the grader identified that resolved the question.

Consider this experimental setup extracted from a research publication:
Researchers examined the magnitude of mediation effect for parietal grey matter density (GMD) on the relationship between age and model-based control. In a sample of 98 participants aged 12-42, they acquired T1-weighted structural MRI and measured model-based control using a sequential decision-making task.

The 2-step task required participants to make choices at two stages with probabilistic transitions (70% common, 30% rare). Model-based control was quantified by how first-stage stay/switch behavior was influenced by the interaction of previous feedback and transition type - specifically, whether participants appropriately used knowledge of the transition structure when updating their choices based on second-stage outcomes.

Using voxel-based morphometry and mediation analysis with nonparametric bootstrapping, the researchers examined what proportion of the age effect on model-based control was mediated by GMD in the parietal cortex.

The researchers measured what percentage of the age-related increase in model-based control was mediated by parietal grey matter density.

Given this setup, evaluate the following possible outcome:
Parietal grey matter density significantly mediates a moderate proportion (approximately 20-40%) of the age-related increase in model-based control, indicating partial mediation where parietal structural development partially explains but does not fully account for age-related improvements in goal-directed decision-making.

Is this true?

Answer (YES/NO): NO